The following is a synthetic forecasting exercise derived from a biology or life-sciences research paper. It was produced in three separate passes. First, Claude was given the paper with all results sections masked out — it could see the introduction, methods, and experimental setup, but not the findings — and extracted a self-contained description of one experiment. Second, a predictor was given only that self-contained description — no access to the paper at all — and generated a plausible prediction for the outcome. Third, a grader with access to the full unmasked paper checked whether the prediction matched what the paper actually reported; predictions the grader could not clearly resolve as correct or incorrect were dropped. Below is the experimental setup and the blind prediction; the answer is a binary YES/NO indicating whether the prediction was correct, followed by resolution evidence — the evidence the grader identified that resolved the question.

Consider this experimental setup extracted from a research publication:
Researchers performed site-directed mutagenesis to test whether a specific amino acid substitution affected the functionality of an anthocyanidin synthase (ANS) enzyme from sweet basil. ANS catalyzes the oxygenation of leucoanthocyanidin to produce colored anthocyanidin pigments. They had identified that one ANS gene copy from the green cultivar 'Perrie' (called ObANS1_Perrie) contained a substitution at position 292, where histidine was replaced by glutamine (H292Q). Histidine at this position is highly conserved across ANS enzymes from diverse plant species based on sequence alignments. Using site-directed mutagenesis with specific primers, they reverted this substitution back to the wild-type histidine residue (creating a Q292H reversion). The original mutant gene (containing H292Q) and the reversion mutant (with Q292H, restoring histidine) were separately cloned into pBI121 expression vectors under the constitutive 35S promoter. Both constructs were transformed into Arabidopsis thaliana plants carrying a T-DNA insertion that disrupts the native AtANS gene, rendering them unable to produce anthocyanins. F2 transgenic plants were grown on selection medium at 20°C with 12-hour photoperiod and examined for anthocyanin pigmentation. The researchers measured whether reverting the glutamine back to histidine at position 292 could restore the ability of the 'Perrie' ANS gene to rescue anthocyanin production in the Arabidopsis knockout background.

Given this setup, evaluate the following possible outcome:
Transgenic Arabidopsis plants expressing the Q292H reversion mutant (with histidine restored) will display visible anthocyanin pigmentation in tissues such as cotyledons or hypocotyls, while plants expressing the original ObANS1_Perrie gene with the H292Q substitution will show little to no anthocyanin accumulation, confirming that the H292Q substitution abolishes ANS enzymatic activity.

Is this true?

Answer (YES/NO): YES